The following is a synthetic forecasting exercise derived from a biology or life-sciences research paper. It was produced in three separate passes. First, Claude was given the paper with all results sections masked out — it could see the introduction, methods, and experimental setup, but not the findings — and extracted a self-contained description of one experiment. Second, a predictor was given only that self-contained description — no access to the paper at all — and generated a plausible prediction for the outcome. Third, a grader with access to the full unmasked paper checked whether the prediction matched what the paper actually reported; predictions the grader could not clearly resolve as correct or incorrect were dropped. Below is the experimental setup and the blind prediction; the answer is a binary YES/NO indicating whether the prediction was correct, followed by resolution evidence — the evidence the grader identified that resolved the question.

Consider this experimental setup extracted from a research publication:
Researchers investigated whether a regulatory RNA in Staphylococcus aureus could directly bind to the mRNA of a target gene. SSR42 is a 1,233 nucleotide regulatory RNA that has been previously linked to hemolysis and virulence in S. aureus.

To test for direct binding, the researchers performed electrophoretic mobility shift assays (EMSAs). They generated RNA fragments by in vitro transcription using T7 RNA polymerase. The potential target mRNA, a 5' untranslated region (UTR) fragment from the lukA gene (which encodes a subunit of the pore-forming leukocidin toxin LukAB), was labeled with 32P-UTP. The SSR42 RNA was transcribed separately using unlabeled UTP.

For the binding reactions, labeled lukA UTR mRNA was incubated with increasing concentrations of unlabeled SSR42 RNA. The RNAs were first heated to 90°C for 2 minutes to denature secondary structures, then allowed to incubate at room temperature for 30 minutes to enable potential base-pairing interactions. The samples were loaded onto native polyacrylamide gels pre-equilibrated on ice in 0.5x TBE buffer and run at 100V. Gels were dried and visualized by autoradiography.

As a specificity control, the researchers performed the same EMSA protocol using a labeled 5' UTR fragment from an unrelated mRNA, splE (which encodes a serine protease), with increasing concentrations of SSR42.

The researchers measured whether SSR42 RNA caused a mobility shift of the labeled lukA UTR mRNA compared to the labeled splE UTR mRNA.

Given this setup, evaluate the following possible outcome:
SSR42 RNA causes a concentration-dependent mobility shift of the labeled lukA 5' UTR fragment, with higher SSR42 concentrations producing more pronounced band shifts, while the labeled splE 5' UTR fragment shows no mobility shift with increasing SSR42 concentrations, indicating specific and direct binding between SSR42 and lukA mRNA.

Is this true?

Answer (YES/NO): YES